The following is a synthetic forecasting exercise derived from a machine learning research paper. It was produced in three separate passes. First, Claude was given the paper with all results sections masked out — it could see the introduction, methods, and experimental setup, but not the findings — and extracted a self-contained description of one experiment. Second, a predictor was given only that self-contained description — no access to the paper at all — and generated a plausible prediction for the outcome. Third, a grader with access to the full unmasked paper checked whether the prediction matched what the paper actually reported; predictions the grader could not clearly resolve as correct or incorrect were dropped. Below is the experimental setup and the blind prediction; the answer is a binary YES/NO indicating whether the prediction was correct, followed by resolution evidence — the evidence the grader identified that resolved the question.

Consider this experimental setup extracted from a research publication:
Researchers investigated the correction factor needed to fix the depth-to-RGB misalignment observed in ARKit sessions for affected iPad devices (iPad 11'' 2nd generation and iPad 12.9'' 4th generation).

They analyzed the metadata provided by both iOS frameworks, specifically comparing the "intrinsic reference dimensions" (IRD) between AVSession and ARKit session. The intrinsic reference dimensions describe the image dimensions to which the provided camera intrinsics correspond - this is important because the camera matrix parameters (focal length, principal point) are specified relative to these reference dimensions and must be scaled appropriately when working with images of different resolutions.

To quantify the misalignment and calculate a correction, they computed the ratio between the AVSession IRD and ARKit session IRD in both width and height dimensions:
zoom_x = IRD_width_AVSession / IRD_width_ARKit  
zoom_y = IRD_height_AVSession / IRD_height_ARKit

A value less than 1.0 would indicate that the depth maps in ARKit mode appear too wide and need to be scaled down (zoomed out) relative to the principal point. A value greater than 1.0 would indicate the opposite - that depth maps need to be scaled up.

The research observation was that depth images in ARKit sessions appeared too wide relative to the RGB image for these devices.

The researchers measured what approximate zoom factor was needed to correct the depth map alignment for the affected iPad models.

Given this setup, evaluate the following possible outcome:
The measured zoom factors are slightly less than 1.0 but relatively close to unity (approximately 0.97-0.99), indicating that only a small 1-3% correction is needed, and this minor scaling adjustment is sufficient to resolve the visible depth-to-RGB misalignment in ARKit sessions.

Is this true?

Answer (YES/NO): NO